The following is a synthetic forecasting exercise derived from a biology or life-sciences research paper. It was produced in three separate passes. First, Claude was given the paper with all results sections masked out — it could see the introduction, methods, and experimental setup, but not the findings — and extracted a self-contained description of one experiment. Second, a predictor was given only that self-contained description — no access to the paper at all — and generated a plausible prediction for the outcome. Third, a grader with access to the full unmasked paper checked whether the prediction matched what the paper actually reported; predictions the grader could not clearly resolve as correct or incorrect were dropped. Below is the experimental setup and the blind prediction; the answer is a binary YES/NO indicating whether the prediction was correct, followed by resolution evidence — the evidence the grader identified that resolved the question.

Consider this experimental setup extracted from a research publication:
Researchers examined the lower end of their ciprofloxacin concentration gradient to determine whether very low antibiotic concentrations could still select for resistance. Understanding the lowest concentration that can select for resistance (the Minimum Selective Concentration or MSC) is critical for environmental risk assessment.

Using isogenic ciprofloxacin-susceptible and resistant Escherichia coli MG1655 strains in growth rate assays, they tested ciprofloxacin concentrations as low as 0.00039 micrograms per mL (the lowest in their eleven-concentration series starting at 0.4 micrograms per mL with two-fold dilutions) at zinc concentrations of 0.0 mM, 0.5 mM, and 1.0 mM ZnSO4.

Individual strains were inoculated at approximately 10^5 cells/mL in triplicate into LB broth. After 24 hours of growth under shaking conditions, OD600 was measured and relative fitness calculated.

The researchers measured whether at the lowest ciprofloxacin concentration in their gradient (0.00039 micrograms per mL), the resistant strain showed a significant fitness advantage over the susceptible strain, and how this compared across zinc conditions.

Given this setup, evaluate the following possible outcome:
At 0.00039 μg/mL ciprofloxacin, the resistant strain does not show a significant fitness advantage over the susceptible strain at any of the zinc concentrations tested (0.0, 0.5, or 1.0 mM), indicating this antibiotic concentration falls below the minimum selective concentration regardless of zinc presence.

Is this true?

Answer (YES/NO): YES